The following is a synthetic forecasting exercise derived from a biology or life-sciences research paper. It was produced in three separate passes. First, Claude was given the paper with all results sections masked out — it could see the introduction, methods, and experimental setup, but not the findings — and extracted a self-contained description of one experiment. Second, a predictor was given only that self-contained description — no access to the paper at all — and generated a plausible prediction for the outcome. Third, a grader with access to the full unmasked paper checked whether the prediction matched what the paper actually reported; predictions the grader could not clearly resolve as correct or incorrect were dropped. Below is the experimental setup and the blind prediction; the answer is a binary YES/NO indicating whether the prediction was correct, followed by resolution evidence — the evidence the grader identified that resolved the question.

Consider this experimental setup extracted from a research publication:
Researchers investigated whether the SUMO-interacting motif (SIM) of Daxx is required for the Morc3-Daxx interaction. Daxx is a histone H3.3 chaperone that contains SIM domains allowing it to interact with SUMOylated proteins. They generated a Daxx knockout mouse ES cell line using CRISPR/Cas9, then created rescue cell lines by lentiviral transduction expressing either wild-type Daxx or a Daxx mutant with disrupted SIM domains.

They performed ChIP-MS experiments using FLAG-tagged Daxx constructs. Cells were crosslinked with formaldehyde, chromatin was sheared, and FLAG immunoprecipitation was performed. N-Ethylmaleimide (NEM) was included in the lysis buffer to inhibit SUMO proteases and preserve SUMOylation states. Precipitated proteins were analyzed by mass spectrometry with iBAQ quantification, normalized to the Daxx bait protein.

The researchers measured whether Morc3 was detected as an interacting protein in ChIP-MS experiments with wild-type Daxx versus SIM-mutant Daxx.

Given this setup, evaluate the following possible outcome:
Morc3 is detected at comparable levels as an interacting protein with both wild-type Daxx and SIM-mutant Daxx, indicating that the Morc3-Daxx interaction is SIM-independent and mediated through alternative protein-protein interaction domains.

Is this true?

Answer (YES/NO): NO